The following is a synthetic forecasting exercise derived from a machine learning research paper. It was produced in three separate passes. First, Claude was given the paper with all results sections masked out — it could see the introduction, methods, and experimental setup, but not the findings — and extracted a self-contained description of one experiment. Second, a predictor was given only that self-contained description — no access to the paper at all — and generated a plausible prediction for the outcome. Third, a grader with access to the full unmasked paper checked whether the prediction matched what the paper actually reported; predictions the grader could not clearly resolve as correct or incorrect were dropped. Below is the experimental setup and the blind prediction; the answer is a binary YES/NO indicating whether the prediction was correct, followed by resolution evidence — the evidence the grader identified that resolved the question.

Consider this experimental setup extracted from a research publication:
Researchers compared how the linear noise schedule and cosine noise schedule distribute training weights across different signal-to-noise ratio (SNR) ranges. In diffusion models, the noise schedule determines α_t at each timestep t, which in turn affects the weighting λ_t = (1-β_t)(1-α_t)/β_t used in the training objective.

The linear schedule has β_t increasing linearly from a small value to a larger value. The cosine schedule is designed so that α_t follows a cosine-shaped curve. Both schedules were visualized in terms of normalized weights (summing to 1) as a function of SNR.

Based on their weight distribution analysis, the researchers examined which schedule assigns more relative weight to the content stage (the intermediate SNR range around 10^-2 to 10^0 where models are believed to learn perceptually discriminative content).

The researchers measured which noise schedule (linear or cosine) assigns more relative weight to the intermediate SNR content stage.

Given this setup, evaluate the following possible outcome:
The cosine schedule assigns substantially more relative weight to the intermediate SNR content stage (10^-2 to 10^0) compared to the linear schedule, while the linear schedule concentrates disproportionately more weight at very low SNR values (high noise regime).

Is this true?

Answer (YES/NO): NO